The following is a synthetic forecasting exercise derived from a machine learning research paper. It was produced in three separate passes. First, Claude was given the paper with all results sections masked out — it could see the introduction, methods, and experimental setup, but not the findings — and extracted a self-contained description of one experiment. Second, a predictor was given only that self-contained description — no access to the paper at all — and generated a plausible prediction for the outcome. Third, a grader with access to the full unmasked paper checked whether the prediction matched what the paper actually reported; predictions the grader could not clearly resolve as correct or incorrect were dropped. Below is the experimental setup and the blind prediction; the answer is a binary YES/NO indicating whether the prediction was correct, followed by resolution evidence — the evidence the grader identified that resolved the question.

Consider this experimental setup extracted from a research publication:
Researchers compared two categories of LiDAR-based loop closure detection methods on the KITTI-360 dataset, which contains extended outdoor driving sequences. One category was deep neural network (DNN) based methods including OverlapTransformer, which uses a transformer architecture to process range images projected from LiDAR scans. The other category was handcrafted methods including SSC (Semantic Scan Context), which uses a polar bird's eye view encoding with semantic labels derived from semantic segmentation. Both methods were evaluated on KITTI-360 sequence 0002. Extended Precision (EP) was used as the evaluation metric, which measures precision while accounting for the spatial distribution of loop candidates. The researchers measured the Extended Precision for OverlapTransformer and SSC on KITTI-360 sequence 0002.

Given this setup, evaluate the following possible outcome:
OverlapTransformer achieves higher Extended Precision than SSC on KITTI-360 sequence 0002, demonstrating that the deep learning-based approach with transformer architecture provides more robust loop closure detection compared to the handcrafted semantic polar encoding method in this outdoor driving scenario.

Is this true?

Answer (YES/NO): NO